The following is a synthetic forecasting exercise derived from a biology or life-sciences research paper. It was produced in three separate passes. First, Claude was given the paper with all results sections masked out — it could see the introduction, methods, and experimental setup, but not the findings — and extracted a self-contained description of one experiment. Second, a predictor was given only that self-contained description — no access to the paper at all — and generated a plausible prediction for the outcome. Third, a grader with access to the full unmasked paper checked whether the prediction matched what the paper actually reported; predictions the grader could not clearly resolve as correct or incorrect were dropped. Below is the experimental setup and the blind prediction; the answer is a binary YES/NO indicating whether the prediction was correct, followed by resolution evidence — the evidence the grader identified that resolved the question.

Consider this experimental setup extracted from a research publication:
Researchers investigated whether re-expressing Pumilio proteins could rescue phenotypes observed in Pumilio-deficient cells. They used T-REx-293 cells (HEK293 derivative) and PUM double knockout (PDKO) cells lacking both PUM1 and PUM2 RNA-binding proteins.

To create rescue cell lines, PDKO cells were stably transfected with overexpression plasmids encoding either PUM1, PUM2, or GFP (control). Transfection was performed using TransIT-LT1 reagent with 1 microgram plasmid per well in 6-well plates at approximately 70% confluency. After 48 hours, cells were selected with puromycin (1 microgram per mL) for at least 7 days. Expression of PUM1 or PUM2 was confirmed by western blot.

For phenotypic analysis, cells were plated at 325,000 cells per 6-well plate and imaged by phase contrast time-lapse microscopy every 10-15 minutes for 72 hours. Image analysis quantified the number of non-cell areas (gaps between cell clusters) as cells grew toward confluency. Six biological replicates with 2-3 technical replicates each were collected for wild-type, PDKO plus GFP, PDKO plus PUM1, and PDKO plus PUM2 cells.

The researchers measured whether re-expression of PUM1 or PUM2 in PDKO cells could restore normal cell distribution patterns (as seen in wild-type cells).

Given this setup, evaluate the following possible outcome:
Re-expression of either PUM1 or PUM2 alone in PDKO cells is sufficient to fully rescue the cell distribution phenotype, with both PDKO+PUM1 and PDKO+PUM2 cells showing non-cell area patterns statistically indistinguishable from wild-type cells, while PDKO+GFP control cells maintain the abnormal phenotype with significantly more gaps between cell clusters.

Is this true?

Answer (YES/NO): NO